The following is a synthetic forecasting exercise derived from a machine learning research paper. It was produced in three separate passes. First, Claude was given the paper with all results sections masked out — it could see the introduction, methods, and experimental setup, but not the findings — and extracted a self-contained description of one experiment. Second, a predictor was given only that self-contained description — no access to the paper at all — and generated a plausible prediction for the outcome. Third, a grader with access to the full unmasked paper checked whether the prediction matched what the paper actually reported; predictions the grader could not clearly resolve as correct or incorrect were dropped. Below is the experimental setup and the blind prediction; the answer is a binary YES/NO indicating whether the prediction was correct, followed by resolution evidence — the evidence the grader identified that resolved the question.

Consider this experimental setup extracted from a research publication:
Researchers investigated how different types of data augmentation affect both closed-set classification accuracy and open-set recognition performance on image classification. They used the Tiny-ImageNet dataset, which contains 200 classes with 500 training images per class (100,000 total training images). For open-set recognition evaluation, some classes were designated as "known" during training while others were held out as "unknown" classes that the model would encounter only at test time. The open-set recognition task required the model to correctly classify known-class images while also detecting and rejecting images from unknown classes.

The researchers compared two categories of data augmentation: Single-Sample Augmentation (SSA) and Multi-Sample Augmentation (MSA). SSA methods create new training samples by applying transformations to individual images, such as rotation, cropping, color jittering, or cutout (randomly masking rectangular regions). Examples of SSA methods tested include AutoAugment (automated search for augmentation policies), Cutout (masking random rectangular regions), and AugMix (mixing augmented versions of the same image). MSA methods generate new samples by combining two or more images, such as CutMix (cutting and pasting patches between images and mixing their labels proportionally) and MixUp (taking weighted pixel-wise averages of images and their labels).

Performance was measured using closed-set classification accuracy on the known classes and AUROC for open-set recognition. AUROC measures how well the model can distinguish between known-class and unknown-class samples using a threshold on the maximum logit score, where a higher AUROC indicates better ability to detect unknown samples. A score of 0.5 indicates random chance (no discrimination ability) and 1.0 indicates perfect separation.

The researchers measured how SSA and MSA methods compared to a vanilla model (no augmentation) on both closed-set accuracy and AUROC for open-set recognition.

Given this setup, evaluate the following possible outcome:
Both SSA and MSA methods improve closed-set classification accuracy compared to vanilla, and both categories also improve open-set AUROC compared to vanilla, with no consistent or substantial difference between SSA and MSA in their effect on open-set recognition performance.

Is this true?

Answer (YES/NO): NO